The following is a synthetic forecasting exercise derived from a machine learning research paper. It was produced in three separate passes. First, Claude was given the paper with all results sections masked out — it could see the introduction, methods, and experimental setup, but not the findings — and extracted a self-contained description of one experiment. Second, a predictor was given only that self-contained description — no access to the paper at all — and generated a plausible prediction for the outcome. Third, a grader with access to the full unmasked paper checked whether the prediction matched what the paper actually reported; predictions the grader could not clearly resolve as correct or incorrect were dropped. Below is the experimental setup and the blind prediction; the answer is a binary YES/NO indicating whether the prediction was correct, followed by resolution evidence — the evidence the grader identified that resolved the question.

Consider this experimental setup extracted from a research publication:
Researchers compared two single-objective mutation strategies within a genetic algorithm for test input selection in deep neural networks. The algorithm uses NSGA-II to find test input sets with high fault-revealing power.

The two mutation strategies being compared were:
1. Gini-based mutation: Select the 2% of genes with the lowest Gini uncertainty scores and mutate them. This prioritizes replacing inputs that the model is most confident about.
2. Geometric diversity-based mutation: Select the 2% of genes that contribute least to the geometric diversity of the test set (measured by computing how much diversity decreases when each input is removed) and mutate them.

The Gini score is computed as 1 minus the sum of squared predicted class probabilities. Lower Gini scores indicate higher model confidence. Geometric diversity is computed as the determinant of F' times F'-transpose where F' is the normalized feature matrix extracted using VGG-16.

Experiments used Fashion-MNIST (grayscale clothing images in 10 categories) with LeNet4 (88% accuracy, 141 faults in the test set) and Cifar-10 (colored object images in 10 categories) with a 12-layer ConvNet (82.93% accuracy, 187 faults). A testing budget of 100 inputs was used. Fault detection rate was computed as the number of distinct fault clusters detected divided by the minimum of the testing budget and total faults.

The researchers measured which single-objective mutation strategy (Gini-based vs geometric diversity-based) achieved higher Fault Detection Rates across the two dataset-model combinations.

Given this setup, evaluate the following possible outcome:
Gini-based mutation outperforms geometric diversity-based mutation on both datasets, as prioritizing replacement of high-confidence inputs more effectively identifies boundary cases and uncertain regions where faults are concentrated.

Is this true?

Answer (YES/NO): NO